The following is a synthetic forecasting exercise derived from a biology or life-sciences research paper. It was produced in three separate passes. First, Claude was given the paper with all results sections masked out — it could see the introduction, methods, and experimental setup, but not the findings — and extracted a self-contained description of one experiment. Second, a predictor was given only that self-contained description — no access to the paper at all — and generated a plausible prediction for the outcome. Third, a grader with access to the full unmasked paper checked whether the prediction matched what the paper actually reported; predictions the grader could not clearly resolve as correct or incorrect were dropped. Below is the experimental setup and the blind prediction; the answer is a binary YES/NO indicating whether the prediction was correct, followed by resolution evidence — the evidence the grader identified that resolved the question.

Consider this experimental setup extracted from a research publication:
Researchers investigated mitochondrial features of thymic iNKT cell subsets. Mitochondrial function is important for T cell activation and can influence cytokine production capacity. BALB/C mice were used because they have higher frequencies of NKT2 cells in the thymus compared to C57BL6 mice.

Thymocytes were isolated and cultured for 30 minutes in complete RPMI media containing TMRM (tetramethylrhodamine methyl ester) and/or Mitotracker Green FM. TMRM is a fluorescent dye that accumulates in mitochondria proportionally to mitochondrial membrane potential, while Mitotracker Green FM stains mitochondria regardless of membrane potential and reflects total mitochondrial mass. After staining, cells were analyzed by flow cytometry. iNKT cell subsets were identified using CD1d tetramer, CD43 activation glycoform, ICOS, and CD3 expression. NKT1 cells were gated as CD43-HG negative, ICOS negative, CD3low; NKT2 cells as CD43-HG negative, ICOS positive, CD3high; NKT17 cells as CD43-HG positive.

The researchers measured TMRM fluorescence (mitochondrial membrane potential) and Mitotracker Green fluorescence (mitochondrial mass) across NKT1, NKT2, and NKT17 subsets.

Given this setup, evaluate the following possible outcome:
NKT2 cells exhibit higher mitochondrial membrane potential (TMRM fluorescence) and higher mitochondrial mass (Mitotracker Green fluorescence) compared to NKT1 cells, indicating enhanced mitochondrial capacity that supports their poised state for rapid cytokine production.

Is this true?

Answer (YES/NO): YES